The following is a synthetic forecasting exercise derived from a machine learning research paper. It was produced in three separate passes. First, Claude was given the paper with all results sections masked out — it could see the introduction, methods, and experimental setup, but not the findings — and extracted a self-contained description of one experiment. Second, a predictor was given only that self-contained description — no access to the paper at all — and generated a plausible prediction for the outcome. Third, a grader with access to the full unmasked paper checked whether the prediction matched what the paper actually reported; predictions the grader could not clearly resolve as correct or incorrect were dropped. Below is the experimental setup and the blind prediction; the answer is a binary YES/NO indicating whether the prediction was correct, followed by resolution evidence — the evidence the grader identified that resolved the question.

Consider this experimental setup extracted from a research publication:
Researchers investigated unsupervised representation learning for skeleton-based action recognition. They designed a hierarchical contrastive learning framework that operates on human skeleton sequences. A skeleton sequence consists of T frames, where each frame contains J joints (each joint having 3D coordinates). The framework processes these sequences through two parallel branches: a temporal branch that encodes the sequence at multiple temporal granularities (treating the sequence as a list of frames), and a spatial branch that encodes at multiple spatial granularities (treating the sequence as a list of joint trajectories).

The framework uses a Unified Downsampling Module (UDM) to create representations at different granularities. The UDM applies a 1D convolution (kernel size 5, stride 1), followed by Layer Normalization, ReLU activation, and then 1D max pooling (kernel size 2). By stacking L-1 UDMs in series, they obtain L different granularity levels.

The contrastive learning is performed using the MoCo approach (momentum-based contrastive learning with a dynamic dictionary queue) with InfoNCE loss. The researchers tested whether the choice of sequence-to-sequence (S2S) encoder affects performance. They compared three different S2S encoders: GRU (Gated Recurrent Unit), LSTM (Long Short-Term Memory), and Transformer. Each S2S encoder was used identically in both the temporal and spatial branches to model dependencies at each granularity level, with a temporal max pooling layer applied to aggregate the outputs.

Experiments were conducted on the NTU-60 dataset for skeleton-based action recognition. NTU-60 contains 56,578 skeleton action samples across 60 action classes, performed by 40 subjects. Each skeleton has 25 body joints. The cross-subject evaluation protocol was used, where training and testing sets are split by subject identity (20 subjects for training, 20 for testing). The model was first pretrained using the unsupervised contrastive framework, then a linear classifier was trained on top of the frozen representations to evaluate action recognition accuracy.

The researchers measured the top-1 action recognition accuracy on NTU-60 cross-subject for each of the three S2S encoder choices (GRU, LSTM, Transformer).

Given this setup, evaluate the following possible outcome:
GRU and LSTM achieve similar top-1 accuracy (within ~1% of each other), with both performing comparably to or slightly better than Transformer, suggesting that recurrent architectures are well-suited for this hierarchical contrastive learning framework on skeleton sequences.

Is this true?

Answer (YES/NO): YES